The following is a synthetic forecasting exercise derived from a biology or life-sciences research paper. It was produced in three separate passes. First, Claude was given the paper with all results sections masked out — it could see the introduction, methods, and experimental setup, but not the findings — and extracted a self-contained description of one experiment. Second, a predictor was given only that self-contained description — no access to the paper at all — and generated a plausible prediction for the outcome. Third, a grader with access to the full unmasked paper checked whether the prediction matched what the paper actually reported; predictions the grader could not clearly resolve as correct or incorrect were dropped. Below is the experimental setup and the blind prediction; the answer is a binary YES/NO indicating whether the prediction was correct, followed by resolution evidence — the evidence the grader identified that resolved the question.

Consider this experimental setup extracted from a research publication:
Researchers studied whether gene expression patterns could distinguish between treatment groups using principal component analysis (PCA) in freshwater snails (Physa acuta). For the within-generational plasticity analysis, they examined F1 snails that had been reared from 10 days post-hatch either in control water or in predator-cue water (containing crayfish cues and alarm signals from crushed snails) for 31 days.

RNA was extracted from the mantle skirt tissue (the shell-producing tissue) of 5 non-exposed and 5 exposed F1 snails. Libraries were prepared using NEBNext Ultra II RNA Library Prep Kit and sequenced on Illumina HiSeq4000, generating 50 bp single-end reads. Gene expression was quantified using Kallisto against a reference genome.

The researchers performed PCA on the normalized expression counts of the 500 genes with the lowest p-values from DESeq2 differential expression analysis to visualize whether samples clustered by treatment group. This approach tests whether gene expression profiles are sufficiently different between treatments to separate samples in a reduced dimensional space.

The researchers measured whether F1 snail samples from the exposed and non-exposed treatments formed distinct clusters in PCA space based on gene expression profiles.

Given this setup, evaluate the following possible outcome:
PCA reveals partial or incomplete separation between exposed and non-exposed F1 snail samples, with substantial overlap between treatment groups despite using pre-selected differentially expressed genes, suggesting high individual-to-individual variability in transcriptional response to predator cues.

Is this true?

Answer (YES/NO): NO